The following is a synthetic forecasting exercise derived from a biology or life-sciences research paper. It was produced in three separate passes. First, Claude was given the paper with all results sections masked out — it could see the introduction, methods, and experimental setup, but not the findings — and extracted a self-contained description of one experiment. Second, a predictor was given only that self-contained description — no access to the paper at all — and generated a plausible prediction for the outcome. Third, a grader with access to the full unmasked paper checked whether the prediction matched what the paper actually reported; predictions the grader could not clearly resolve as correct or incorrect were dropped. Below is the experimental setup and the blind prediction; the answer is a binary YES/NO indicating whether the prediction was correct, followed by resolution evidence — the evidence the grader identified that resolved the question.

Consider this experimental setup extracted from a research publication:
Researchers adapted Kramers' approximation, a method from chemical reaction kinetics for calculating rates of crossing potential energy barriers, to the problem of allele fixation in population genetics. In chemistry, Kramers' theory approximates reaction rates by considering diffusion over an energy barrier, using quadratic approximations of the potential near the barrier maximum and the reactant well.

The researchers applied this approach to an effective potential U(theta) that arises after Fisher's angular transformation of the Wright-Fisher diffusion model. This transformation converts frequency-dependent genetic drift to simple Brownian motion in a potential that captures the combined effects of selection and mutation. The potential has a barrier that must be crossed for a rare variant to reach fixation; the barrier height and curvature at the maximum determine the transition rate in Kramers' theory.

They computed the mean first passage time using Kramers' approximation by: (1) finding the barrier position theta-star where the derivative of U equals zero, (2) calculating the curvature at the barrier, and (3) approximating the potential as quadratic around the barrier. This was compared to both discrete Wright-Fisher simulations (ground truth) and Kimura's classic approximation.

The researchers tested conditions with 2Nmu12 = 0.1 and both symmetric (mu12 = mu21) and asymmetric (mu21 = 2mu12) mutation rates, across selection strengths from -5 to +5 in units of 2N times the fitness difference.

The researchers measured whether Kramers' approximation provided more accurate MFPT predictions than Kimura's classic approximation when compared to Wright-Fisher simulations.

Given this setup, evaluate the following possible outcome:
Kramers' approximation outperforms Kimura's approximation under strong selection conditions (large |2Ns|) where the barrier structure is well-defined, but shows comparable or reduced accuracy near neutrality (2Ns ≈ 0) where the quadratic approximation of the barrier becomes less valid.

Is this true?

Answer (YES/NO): NO